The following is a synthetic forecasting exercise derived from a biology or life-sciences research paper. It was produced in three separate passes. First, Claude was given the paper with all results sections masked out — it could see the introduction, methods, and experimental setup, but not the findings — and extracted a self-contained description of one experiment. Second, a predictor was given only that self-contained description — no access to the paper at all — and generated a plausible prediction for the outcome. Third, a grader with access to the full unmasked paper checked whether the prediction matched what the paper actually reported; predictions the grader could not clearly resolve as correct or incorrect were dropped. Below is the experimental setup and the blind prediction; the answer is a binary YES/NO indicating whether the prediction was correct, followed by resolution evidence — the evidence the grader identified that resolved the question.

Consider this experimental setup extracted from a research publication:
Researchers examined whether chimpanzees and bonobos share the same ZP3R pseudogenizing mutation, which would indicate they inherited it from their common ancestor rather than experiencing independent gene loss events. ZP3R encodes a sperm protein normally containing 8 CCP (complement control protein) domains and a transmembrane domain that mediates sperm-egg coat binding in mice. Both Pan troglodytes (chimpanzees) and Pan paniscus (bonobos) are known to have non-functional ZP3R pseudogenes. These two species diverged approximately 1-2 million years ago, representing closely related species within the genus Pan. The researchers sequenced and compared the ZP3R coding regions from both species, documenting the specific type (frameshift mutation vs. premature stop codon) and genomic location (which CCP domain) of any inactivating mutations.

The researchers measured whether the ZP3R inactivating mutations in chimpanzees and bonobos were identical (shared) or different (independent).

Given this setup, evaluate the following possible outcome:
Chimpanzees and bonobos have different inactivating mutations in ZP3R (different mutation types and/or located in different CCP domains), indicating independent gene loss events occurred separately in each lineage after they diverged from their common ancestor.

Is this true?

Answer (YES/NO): NO